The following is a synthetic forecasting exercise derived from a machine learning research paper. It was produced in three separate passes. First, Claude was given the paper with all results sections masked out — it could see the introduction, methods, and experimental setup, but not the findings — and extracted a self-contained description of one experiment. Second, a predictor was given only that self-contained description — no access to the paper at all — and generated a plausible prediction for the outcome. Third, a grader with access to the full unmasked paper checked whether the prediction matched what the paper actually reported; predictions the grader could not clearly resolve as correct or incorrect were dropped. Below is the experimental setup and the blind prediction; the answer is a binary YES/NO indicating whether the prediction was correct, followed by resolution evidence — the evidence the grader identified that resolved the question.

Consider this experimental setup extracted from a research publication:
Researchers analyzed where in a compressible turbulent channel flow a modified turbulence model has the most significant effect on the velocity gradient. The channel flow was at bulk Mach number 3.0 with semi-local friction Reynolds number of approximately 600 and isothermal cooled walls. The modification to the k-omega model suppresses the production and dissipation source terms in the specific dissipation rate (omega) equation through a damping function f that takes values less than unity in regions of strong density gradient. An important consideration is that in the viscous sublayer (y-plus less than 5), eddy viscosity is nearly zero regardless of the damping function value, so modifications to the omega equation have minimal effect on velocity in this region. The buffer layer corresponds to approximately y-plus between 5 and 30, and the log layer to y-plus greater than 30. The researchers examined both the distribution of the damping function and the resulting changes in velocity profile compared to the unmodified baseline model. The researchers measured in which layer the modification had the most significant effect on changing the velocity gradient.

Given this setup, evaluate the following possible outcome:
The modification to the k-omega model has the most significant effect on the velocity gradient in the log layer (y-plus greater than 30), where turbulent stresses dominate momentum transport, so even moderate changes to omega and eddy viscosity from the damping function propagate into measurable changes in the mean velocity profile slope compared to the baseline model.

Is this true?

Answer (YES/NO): NO